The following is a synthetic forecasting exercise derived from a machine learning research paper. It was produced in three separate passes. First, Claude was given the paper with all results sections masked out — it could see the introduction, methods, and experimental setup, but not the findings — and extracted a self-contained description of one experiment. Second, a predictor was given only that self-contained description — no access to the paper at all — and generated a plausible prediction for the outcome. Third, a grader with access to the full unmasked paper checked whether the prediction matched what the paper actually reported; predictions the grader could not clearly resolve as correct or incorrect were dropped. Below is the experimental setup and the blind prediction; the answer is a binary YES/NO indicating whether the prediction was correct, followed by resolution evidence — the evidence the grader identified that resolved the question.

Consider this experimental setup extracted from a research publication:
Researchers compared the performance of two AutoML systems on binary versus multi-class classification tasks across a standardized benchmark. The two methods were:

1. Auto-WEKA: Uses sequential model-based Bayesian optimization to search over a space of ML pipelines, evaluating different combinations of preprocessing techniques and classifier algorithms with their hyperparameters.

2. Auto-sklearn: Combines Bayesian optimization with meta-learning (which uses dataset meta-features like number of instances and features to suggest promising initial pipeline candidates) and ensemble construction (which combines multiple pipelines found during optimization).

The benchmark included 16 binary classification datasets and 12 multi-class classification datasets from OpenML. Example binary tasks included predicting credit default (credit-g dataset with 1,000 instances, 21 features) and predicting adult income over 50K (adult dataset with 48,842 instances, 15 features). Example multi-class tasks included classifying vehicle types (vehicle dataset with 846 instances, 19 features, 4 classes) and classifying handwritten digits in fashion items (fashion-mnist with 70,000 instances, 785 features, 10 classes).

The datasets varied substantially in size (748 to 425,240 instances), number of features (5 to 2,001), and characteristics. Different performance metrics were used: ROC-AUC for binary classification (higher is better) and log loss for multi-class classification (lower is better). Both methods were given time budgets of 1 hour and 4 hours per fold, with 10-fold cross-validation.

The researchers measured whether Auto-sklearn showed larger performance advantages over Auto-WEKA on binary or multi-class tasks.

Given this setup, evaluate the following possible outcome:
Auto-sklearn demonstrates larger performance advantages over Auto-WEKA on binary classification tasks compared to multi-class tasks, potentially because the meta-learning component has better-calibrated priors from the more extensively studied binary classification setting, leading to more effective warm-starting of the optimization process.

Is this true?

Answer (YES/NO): NO